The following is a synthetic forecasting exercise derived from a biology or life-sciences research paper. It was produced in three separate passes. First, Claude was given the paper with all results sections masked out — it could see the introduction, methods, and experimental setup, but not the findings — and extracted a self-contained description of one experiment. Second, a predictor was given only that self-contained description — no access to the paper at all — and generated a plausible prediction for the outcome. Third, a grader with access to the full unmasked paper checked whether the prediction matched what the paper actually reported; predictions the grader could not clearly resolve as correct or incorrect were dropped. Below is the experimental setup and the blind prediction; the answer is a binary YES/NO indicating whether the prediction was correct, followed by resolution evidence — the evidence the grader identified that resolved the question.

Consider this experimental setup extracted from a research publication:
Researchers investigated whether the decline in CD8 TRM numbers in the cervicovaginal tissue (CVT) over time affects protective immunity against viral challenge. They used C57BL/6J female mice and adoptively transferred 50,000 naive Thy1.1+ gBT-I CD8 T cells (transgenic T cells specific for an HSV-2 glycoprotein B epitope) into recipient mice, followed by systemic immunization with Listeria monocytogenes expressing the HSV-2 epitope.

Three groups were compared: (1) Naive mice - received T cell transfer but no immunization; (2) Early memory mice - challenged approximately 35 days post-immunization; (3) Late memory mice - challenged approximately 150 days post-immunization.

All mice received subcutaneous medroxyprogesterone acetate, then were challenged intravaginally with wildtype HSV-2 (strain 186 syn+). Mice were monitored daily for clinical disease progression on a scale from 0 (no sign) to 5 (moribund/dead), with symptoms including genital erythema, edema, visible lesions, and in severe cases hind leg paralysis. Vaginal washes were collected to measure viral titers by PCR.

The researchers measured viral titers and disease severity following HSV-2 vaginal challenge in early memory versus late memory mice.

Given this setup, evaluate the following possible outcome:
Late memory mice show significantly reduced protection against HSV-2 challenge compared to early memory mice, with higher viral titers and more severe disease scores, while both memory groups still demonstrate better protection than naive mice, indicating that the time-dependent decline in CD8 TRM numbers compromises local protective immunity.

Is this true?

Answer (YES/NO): NO